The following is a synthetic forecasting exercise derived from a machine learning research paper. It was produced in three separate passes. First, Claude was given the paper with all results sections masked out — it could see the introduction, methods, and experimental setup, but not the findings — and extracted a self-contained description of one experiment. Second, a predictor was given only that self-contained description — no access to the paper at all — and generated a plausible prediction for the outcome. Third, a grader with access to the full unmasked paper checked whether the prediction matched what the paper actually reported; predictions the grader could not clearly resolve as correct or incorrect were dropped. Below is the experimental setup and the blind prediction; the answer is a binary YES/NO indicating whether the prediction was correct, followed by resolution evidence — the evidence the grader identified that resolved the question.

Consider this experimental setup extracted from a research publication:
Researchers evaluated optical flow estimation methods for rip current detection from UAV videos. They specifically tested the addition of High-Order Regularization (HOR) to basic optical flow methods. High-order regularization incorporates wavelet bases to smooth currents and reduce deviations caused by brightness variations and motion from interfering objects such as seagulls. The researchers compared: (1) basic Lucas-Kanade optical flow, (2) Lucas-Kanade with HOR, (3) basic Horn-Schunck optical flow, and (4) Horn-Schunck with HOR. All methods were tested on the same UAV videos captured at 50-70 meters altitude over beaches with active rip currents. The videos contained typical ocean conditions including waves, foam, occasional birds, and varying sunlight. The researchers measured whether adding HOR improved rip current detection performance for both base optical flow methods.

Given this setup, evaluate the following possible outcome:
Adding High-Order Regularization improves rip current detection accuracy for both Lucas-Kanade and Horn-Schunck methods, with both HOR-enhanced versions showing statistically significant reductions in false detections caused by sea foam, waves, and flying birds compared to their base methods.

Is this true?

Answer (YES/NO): NO